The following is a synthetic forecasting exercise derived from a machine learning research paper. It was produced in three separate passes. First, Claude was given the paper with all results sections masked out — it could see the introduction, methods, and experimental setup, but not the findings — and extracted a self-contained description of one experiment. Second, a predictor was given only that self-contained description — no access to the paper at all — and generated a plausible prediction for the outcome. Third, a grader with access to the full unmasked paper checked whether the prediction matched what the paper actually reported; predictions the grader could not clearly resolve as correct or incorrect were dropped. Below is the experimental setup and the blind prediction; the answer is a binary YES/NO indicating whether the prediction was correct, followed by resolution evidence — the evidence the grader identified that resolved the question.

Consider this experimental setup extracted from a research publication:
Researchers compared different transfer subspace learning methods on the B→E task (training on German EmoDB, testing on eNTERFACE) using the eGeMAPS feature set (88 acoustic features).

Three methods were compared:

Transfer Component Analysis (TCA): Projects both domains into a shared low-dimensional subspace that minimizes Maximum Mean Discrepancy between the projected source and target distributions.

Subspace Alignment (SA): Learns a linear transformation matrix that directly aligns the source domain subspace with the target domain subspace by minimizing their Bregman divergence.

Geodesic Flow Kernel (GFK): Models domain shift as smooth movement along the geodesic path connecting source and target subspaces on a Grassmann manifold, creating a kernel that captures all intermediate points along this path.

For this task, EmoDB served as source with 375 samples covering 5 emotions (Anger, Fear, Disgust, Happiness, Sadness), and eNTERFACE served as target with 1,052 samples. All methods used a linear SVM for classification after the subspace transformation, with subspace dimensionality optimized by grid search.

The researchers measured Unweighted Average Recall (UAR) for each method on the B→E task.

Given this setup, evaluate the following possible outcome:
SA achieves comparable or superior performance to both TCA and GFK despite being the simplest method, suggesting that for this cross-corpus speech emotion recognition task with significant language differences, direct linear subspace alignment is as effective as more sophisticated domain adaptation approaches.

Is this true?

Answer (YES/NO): YES